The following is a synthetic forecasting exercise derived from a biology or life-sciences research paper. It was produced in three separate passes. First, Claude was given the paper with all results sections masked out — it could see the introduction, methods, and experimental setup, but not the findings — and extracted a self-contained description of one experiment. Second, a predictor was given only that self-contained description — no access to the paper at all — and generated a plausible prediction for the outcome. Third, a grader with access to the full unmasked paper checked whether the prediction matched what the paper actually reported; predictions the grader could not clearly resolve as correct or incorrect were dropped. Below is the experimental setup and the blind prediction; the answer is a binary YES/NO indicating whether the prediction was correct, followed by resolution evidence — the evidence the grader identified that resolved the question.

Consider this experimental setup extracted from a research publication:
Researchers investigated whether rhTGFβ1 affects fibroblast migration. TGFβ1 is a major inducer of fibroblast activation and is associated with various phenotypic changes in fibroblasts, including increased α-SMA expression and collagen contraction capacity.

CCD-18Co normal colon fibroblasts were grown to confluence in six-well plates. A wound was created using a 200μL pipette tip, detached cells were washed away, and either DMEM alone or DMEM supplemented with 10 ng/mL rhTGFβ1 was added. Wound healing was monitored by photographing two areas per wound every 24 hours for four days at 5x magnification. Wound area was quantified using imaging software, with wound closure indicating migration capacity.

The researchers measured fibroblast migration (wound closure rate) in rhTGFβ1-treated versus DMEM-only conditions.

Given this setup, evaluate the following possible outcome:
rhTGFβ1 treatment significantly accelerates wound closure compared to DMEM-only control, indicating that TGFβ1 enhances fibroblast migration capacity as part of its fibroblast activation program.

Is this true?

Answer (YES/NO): NO